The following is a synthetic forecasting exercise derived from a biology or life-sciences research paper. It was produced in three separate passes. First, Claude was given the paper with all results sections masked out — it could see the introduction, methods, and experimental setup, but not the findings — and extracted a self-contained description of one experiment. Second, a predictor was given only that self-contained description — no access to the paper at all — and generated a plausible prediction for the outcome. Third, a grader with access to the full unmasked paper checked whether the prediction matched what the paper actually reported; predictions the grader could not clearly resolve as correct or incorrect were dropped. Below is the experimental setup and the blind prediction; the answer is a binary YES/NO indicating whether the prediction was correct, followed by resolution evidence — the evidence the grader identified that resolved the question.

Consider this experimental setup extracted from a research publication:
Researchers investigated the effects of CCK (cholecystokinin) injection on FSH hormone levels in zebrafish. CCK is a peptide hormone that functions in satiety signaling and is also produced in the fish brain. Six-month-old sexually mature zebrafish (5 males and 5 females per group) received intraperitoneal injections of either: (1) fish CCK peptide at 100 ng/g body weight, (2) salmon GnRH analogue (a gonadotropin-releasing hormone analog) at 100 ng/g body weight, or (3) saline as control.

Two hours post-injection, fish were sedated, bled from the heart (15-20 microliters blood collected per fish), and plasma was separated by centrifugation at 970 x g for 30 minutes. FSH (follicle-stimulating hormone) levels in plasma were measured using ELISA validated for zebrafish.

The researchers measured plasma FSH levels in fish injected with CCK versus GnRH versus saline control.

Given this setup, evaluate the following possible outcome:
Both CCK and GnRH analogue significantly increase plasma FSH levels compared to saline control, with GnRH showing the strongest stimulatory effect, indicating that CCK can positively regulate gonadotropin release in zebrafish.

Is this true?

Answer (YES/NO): NO